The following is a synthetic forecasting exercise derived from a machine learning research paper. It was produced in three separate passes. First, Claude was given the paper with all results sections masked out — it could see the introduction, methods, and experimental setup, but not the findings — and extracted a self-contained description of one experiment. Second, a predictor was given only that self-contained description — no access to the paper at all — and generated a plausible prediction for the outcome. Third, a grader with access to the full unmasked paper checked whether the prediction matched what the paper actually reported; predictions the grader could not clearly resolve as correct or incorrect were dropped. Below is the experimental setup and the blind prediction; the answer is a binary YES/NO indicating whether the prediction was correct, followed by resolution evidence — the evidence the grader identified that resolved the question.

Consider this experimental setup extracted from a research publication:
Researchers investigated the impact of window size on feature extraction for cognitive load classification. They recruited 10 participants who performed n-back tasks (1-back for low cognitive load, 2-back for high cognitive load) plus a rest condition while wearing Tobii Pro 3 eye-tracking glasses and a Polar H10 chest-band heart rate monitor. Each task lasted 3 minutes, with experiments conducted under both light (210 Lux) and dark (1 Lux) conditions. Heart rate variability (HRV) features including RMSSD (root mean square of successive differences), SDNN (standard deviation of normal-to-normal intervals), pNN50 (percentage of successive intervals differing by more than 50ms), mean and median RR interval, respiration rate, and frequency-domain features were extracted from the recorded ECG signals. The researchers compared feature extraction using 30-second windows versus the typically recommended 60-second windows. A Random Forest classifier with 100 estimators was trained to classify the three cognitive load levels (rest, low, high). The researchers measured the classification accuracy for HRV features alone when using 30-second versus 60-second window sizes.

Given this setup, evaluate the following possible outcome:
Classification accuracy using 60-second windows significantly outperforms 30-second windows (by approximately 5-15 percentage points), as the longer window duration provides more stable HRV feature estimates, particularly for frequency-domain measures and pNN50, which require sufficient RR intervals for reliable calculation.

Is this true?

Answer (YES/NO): NO